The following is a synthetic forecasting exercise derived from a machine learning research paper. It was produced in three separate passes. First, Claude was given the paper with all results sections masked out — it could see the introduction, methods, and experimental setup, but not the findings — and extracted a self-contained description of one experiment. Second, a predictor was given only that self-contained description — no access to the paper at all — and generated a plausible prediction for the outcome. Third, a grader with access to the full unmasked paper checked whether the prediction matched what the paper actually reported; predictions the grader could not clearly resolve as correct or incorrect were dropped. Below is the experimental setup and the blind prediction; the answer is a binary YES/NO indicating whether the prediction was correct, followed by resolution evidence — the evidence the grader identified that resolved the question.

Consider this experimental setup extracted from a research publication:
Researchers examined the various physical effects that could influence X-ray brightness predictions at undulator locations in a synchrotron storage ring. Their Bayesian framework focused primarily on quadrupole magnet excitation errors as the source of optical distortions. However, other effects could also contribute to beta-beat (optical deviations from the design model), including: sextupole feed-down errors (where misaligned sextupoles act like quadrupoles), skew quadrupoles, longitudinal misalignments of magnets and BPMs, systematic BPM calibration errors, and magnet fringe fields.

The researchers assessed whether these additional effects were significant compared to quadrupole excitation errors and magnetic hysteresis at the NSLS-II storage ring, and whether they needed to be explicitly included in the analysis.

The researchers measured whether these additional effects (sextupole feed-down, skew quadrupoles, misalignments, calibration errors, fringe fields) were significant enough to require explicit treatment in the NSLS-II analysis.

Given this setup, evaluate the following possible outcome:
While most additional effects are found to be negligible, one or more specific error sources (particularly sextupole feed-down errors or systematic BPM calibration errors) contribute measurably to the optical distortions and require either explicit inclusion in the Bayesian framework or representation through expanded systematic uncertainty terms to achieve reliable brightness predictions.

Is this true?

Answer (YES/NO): NO